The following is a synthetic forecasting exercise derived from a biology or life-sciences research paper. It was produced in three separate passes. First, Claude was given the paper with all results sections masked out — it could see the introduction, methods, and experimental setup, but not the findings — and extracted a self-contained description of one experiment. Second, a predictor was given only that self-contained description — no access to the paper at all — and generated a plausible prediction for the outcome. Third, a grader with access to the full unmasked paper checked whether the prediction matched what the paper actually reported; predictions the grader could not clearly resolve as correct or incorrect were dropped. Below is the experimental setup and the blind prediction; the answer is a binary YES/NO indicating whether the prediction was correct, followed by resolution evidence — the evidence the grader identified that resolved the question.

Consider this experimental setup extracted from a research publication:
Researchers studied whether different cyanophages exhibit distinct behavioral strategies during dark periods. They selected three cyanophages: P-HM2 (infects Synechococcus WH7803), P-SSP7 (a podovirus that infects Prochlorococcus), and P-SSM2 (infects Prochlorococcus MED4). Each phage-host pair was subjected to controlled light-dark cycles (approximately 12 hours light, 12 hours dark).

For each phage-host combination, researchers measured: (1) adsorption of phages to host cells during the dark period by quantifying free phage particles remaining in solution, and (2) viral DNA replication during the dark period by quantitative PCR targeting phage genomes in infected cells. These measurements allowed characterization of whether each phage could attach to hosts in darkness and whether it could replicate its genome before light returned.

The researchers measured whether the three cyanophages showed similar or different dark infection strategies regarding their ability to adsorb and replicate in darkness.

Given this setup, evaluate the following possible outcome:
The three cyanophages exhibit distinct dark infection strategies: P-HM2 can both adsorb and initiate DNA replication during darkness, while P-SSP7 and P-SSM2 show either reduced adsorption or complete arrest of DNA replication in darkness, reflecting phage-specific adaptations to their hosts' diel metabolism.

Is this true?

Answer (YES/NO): NO